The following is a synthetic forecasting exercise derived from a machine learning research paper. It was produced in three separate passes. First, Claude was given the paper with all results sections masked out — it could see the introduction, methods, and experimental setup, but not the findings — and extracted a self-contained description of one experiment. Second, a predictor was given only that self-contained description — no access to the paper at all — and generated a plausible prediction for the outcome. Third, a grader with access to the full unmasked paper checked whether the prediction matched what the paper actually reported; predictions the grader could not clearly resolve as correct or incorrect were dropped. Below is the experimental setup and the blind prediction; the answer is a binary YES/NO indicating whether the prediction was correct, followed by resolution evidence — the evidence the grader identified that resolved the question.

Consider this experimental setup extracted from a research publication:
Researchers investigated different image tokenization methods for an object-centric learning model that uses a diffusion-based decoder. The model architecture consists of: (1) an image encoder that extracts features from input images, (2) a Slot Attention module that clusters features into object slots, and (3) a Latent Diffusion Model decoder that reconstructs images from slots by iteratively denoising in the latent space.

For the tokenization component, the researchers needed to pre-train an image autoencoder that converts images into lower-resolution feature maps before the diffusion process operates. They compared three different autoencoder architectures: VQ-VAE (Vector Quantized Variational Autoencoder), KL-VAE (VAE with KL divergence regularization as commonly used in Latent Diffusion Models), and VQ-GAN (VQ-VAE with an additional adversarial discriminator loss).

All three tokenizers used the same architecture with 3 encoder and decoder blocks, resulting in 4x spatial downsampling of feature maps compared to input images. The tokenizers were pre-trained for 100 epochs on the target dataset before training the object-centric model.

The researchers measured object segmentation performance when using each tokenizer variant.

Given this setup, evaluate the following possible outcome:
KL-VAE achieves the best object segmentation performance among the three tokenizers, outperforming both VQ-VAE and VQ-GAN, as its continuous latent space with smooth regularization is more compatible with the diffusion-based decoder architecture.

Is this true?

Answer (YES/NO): NO